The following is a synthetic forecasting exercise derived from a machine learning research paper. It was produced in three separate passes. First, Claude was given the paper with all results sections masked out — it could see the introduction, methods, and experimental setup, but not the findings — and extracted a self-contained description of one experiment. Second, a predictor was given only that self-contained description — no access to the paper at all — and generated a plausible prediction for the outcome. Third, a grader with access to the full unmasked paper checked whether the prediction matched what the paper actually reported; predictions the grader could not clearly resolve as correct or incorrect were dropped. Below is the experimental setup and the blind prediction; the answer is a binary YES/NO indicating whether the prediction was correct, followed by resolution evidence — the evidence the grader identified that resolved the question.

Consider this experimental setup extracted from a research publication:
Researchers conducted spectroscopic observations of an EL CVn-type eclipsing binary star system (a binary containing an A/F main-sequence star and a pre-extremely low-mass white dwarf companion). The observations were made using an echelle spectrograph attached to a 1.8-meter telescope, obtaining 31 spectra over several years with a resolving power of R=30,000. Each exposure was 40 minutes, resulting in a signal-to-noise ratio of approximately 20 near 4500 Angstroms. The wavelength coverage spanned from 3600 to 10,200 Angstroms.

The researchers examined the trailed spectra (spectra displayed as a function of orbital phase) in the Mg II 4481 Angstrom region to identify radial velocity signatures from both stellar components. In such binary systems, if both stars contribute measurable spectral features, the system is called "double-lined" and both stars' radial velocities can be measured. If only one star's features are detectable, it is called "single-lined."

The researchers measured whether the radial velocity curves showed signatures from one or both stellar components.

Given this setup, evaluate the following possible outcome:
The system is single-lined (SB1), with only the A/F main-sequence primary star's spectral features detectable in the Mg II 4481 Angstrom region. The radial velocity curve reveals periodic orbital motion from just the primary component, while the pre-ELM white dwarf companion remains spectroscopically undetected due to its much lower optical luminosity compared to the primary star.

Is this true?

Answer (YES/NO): YES